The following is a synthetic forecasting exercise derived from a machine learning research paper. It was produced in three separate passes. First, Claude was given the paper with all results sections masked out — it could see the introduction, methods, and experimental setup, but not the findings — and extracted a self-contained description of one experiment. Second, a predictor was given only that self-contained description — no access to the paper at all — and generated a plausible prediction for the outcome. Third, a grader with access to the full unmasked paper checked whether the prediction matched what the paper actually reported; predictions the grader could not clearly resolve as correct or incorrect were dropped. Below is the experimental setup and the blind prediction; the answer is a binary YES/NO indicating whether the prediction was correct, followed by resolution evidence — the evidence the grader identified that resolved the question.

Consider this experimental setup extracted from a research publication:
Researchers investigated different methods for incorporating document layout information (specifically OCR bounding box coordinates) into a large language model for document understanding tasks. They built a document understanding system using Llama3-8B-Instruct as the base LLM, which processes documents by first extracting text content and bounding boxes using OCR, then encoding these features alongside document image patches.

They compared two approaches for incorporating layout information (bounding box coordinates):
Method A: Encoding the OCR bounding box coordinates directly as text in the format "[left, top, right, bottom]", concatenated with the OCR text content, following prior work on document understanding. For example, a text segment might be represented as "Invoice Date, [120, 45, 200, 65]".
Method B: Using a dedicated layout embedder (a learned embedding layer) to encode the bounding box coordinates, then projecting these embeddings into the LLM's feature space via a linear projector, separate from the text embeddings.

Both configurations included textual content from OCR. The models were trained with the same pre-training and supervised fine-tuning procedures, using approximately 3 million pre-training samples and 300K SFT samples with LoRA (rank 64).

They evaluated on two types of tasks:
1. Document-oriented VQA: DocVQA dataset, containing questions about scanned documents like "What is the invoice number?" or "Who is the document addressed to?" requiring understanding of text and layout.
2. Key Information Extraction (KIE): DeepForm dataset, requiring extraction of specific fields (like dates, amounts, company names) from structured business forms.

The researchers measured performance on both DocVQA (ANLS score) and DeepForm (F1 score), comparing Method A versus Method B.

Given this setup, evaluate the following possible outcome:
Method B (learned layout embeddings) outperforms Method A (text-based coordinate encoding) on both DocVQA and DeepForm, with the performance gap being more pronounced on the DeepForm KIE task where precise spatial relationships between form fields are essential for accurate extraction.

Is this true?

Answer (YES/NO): YES